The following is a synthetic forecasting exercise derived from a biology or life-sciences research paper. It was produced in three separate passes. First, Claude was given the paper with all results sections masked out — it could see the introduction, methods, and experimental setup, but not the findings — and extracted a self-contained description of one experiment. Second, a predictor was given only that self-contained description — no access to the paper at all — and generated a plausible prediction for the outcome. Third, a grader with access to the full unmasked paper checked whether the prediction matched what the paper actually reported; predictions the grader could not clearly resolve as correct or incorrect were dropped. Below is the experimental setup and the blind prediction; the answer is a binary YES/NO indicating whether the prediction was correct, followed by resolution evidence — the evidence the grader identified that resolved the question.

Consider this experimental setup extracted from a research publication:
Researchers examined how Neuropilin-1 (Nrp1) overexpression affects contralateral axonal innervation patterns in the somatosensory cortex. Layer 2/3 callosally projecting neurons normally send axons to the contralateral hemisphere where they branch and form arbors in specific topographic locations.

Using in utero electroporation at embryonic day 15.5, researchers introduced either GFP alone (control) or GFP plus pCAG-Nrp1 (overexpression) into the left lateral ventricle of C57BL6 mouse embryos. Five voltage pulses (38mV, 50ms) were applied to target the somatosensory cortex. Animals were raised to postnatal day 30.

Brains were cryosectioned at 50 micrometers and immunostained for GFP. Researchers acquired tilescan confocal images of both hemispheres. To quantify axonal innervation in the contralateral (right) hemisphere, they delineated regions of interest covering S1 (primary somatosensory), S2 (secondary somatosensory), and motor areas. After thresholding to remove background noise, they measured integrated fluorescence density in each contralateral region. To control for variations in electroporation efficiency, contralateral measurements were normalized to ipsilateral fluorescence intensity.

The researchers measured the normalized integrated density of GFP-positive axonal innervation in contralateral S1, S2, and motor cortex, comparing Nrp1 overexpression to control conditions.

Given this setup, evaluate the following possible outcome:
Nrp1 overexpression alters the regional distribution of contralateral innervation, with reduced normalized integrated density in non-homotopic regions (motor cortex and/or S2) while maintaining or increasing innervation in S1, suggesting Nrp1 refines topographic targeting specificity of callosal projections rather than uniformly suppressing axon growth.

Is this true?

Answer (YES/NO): YES